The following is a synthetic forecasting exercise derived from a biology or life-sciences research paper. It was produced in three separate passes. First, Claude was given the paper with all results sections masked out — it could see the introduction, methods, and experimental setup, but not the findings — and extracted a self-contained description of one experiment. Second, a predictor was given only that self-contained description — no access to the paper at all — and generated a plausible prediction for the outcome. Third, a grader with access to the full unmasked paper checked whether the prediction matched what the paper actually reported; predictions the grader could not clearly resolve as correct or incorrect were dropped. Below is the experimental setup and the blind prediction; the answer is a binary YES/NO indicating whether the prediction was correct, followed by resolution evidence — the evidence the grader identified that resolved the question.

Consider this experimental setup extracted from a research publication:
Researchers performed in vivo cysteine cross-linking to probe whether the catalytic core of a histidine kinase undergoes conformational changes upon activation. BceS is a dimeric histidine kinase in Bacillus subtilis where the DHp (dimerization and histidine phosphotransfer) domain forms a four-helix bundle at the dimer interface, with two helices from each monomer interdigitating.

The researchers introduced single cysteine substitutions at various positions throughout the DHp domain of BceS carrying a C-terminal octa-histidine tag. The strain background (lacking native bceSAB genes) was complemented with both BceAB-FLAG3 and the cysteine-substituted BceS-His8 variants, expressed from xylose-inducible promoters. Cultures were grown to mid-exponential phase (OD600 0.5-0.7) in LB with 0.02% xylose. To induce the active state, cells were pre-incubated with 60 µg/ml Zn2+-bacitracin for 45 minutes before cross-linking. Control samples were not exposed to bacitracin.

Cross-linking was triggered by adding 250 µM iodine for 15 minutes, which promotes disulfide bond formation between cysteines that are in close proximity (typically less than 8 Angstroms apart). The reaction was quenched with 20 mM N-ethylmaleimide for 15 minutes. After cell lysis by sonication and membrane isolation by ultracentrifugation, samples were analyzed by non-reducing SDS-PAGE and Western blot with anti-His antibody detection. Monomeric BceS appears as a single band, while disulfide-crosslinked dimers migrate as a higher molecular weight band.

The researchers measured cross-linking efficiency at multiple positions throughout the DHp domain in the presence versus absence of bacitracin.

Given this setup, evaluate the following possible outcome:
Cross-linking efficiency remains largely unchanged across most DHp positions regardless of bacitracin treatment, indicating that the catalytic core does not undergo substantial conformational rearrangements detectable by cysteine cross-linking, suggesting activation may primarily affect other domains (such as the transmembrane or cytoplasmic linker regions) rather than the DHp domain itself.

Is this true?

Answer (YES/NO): NO